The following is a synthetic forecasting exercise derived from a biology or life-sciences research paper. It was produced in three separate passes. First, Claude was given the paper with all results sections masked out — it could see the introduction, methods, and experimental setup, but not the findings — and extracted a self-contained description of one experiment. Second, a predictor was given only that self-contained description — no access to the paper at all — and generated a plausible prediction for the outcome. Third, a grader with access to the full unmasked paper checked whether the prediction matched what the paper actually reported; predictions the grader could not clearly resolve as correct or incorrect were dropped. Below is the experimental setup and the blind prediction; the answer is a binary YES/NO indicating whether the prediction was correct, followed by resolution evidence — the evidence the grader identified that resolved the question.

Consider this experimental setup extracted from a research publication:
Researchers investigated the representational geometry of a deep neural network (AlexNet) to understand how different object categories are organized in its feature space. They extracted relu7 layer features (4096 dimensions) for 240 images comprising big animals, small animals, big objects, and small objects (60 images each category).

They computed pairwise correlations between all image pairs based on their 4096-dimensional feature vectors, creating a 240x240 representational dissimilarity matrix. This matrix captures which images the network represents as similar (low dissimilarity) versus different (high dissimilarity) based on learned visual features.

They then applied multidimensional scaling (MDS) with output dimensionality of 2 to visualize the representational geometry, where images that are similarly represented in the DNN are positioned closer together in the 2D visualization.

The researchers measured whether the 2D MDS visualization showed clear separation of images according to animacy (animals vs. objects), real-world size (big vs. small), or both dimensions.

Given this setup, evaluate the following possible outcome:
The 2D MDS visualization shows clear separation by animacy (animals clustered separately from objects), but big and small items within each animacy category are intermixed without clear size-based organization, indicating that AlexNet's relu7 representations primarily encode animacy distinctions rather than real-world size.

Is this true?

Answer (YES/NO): NO